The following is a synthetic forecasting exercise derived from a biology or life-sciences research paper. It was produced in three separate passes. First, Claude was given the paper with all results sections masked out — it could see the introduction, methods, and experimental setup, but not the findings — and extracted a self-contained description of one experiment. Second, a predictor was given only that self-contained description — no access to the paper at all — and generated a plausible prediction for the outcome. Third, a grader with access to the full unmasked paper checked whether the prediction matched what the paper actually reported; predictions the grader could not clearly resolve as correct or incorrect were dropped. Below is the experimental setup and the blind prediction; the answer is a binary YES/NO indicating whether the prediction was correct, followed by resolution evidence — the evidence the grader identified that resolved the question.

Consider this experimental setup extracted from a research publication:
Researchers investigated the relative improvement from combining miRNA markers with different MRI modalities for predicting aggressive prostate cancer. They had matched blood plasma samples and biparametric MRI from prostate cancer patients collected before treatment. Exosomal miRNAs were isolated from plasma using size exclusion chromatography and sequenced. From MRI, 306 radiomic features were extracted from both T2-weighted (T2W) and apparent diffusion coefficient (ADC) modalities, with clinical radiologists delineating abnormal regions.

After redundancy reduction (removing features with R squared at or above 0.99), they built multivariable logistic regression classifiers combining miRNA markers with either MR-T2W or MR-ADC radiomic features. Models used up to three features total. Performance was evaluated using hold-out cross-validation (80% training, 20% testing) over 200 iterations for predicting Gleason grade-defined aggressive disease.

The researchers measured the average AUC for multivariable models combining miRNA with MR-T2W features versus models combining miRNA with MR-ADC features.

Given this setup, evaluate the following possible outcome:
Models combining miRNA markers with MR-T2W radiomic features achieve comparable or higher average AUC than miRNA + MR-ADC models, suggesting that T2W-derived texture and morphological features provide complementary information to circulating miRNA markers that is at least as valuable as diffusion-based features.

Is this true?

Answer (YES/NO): YES